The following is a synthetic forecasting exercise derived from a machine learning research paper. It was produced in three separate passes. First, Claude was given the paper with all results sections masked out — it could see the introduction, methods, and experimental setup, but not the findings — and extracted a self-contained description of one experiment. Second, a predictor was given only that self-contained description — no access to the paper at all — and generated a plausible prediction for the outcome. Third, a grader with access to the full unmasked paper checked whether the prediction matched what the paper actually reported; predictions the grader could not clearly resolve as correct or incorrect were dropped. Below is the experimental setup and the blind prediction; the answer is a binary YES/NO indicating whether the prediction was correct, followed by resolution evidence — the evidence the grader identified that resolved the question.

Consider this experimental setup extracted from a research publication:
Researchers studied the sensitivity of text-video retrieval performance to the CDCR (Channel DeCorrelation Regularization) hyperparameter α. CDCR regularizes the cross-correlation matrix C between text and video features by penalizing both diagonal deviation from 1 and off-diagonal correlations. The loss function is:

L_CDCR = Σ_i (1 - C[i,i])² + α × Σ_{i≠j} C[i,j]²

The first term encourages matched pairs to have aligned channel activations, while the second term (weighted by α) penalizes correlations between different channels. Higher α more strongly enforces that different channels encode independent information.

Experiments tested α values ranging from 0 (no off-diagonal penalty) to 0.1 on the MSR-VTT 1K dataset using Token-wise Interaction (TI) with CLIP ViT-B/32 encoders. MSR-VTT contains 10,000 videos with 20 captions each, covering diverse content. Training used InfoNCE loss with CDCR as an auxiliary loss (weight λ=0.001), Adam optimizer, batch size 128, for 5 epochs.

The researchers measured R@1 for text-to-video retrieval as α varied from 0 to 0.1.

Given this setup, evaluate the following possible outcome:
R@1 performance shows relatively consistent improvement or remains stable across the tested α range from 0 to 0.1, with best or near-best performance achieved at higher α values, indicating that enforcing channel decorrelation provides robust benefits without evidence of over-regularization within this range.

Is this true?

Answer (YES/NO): YES